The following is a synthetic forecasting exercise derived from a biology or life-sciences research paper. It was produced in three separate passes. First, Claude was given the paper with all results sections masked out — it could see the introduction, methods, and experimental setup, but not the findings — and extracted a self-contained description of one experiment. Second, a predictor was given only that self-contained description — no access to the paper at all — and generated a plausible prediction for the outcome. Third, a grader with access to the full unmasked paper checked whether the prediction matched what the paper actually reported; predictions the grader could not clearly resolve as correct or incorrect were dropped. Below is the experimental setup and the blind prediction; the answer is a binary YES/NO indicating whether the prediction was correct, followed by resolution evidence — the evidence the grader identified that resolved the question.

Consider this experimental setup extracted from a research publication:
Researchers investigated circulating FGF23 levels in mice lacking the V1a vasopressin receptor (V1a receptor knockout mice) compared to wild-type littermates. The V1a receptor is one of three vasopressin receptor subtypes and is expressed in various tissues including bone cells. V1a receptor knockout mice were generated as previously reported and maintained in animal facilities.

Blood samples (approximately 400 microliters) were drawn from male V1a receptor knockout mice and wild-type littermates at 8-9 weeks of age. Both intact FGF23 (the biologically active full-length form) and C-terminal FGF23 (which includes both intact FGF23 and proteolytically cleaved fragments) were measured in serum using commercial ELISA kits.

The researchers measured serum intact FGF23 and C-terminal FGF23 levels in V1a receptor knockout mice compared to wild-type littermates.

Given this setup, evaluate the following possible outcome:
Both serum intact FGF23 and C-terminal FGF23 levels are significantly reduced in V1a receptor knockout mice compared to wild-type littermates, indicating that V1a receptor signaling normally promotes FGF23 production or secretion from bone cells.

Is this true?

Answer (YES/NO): NO